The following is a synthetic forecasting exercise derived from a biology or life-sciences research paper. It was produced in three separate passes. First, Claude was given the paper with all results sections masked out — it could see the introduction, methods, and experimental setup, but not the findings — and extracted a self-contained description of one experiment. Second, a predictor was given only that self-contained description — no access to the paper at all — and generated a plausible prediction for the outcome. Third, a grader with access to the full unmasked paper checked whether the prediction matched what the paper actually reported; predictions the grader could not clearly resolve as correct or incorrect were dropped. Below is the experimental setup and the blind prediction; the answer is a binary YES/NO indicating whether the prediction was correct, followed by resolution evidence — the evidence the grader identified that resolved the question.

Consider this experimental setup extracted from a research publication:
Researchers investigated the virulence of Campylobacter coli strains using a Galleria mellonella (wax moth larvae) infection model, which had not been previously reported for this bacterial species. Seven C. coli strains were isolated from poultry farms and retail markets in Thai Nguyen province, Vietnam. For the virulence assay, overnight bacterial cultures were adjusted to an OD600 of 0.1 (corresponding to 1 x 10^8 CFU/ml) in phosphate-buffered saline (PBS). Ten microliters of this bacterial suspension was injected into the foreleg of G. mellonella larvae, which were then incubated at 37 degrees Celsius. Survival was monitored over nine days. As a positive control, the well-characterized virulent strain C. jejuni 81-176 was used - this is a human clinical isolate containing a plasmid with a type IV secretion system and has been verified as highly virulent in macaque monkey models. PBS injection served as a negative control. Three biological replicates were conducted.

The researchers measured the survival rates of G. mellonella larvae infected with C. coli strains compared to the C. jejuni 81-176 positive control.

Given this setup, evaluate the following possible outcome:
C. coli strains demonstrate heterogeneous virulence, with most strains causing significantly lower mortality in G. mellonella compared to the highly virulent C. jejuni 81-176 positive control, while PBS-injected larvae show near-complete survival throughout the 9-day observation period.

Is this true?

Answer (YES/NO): NO